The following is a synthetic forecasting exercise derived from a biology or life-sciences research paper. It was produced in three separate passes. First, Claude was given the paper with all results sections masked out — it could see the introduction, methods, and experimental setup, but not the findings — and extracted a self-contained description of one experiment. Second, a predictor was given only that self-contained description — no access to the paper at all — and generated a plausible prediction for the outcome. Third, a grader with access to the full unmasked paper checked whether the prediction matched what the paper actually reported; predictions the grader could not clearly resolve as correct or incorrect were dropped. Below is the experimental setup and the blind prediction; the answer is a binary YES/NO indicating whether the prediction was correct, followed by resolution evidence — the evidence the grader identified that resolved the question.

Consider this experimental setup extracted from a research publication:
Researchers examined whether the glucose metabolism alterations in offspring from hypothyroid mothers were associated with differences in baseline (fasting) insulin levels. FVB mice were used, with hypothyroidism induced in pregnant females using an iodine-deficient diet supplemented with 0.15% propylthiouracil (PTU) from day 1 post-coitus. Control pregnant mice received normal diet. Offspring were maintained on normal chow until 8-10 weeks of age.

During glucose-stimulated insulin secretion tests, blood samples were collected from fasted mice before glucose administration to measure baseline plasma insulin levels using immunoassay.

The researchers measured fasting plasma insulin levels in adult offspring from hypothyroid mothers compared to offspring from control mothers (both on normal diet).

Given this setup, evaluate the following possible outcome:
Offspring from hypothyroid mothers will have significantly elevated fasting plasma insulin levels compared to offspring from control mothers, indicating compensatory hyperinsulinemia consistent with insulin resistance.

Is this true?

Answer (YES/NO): NO